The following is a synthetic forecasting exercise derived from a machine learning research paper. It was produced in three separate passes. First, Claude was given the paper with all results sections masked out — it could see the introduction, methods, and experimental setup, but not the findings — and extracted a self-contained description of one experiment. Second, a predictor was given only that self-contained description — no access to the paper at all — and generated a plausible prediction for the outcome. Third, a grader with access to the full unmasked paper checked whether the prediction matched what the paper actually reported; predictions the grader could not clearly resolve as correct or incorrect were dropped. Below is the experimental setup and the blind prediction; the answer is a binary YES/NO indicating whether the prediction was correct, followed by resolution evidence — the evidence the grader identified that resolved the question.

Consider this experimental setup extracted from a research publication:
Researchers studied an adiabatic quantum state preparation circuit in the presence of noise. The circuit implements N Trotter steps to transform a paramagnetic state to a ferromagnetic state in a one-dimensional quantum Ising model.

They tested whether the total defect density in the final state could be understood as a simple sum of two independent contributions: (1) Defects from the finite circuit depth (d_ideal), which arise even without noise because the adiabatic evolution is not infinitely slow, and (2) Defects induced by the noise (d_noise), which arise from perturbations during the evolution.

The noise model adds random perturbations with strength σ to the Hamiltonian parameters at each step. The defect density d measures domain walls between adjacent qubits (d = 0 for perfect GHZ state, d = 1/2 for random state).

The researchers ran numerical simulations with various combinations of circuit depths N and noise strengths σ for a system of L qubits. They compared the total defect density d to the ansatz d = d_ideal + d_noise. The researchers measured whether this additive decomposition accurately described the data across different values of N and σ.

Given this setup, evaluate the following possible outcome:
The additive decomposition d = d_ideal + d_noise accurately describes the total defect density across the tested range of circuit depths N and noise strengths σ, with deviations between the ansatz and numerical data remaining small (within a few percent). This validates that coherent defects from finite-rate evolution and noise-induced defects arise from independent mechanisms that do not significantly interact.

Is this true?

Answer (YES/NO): YES